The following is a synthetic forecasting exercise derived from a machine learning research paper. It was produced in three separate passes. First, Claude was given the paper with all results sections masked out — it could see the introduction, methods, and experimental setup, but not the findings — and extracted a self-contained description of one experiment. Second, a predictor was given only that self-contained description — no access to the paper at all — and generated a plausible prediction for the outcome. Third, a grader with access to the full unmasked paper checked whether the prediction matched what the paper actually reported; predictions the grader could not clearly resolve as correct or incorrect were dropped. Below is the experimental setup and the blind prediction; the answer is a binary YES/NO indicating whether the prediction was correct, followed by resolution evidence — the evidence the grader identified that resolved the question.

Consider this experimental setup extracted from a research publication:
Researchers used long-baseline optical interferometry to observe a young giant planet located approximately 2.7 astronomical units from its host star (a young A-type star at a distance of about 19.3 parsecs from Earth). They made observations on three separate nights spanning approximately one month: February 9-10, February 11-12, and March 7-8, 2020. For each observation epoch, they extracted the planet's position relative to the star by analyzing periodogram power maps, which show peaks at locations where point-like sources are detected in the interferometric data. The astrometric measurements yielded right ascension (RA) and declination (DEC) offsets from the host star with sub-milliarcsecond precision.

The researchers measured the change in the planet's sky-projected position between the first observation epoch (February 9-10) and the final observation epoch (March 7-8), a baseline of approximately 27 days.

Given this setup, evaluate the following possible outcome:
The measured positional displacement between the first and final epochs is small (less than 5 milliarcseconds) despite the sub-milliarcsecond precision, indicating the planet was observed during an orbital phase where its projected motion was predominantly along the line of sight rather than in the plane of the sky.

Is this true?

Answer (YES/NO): NO